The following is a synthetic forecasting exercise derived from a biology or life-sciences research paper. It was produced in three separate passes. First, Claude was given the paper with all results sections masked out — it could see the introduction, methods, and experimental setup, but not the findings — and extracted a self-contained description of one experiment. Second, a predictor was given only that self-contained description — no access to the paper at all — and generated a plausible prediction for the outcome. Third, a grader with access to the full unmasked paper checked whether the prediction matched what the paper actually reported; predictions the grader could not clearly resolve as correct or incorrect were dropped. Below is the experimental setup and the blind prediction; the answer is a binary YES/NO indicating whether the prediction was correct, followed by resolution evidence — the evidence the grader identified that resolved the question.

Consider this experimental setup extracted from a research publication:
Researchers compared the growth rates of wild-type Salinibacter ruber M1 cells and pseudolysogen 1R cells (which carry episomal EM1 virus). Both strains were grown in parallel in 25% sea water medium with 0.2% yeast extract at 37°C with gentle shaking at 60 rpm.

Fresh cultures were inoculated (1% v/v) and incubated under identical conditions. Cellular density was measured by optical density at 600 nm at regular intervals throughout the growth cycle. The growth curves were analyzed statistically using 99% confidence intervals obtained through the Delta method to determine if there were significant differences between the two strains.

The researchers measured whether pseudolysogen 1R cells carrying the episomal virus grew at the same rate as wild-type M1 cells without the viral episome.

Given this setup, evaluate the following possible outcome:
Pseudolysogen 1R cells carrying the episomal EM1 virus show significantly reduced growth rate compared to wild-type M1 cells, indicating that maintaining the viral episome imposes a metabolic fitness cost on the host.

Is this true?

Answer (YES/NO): NO